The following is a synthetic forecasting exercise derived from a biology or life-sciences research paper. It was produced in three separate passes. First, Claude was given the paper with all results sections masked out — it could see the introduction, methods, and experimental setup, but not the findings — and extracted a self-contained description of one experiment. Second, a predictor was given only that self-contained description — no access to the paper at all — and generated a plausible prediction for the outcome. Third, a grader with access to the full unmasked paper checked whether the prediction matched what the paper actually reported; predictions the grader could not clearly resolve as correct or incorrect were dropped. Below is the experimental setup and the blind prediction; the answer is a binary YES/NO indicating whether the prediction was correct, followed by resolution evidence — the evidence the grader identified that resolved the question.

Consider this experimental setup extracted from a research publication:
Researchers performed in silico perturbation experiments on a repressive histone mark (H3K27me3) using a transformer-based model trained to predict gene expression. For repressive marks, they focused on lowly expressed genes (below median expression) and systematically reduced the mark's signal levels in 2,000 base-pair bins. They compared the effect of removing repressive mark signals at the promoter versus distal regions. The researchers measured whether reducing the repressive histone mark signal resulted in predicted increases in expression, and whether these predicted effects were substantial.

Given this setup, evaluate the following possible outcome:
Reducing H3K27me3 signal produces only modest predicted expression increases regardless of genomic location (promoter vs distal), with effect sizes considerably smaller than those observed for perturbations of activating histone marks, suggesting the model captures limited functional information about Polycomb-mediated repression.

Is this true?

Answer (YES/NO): YES